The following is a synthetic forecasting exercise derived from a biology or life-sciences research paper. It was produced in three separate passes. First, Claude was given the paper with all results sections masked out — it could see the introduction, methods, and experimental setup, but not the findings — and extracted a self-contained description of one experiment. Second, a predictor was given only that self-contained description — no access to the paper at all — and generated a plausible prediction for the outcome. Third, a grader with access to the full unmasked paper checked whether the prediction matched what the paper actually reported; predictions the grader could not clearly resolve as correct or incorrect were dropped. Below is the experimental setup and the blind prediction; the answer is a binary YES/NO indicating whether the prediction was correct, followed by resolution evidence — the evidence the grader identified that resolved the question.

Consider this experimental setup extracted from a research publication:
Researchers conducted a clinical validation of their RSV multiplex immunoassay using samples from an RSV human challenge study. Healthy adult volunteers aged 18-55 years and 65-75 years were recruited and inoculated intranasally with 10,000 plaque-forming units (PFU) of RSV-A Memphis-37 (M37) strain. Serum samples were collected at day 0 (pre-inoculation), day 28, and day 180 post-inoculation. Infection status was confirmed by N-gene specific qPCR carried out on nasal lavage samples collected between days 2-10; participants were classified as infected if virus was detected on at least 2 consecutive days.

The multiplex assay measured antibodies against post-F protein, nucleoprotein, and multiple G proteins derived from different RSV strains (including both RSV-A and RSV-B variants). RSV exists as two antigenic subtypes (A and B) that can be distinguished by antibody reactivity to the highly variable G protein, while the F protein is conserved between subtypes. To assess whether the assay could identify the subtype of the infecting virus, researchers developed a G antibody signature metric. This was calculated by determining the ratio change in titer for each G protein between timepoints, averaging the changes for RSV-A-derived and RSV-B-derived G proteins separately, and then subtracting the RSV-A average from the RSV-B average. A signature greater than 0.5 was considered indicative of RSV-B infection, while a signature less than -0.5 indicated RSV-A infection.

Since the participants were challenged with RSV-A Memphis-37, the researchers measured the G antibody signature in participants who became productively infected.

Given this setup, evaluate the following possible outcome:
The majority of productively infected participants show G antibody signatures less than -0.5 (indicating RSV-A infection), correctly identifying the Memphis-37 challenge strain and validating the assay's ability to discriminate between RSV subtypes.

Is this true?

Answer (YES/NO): NO